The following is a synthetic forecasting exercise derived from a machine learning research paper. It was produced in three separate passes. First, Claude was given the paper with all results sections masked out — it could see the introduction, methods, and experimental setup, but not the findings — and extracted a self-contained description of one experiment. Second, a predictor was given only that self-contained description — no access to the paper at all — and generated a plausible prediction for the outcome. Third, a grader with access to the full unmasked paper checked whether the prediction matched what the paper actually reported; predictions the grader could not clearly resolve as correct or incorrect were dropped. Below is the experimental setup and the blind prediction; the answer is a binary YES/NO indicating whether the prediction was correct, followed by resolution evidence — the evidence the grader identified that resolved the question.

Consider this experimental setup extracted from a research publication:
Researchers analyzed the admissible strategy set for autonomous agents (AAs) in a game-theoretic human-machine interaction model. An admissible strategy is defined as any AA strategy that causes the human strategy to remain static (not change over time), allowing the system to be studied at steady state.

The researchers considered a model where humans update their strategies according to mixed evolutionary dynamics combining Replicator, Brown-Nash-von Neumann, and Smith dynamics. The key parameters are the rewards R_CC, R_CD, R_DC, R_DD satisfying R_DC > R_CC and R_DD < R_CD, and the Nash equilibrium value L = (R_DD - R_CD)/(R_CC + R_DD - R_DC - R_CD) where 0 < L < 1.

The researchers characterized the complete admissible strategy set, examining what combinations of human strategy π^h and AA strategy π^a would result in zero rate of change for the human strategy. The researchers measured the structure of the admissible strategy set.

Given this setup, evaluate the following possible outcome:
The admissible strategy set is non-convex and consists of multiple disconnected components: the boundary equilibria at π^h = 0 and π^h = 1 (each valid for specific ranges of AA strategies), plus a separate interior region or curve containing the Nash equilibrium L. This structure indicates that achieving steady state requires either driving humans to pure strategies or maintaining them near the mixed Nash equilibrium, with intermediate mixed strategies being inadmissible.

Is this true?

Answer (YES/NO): NO